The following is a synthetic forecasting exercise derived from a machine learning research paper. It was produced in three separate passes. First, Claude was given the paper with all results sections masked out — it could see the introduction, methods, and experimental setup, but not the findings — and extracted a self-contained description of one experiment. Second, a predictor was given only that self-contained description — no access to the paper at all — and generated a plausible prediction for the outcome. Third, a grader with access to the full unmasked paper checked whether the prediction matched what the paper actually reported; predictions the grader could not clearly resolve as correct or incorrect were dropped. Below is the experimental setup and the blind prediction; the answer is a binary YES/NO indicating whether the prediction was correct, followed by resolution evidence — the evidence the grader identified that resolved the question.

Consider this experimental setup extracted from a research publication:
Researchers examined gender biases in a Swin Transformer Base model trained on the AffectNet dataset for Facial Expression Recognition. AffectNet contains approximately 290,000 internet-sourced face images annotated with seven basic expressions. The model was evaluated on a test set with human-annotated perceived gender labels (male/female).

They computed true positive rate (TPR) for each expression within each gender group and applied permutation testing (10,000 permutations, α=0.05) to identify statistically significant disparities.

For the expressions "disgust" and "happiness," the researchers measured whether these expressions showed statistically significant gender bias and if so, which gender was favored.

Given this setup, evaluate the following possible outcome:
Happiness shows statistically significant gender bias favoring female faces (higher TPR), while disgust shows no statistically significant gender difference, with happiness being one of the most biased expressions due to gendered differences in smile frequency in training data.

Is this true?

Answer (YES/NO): NO